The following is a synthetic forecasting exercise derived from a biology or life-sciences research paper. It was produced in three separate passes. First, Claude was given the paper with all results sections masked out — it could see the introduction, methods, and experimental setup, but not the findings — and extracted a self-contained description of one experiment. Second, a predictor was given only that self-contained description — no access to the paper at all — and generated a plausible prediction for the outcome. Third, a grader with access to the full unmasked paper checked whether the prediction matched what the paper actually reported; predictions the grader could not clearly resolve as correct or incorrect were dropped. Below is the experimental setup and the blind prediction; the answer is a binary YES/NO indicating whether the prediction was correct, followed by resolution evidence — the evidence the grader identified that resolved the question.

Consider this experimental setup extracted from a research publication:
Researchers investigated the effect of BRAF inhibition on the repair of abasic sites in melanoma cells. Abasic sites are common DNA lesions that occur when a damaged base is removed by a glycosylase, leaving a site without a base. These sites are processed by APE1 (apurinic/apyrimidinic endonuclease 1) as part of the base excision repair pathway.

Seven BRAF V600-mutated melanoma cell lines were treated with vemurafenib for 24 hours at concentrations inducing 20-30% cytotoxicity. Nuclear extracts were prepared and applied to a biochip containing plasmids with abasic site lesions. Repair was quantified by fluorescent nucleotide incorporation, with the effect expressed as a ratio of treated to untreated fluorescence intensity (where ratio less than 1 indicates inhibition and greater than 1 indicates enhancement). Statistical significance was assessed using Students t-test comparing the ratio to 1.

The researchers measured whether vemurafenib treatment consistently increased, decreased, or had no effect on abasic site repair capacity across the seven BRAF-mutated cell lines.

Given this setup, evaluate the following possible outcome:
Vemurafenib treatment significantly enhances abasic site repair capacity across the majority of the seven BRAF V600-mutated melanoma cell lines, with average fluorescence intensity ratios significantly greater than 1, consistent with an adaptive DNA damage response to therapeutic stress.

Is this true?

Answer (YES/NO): NO